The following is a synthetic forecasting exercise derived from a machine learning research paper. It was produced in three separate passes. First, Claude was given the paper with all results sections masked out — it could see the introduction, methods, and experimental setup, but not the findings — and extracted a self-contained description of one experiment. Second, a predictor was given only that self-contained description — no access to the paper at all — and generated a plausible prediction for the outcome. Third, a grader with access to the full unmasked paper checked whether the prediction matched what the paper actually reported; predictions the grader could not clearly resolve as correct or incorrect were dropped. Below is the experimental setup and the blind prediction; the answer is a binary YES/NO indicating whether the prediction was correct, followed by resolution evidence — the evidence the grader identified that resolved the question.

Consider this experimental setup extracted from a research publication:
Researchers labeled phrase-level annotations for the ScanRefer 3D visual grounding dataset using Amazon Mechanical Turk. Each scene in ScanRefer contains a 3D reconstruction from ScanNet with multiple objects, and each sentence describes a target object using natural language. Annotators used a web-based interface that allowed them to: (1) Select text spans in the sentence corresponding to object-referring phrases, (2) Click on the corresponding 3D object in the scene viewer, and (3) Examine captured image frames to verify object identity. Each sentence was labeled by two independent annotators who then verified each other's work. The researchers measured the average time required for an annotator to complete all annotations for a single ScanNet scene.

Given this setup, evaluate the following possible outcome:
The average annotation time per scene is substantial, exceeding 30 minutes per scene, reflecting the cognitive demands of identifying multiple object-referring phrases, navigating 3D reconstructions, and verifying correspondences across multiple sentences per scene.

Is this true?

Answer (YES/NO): YES